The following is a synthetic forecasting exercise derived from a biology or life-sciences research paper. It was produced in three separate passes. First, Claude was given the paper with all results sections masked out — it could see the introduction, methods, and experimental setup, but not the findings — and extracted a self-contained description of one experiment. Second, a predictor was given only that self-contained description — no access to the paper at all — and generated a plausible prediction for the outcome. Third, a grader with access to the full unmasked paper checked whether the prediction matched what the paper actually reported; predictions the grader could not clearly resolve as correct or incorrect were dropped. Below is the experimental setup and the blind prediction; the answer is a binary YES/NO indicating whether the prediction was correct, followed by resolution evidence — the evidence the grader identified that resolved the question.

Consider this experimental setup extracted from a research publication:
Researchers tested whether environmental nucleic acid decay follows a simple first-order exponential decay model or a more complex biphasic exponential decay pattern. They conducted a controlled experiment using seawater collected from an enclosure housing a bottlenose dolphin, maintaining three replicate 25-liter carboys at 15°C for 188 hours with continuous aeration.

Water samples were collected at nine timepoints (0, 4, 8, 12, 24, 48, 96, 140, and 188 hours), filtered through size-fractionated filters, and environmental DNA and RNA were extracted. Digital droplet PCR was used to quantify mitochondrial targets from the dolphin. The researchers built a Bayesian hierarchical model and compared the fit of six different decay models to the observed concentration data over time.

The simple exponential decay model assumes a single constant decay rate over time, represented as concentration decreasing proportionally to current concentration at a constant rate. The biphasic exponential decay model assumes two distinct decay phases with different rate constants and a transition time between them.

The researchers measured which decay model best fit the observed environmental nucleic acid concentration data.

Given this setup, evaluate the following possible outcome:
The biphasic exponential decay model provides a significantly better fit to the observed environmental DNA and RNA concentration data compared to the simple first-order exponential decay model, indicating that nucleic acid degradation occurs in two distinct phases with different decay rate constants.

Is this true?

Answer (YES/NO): YES